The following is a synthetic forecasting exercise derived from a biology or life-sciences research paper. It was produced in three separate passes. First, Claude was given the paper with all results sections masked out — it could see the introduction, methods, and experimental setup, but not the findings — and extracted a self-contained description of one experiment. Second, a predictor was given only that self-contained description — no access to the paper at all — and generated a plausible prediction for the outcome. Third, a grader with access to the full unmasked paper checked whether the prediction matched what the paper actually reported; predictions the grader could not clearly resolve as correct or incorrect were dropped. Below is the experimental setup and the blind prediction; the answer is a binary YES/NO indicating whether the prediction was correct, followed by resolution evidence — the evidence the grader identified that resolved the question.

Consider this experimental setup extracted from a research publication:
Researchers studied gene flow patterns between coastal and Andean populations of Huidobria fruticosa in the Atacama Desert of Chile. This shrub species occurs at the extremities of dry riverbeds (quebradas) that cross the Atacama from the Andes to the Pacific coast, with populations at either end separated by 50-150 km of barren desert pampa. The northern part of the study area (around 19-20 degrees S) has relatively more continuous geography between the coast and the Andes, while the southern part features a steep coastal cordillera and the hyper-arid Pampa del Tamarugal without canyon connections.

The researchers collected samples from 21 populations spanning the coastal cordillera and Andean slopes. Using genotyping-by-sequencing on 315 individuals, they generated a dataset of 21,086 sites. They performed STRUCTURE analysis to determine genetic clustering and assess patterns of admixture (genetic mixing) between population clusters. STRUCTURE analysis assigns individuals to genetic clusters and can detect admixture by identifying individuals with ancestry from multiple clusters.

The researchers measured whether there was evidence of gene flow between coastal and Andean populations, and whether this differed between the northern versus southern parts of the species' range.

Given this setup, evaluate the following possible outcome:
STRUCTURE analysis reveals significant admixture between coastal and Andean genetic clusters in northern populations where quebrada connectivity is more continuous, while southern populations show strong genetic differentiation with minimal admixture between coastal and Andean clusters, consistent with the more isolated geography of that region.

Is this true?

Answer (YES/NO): YES